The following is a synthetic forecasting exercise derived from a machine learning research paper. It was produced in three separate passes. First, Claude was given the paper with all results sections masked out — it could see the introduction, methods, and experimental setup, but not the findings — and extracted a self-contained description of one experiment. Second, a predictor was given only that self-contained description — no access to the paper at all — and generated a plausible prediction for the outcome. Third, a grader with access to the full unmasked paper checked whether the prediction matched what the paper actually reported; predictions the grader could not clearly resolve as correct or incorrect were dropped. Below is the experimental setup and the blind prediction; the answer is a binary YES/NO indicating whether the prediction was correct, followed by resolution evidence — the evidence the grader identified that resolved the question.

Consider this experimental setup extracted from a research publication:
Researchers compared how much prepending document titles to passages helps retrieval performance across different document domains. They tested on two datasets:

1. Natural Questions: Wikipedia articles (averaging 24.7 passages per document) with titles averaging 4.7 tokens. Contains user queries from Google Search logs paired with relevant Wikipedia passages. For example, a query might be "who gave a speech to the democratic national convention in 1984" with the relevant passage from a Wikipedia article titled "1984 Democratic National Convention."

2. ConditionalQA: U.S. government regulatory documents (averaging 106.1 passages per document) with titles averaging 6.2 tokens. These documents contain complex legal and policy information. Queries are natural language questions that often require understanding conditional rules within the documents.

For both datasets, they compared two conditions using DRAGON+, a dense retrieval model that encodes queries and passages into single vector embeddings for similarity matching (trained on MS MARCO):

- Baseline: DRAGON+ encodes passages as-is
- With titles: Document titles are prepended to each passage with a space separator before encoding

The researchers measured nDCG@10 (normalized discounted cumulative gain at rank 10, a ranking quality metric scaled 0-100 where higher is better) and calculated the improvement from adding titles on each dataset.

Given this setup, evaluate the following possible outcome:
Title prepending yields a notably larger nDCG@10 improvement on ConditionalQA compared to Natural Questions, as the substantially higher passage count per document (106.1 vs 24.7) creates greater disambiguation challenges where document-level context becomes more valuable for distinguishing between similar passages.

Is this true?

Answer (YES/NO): YES